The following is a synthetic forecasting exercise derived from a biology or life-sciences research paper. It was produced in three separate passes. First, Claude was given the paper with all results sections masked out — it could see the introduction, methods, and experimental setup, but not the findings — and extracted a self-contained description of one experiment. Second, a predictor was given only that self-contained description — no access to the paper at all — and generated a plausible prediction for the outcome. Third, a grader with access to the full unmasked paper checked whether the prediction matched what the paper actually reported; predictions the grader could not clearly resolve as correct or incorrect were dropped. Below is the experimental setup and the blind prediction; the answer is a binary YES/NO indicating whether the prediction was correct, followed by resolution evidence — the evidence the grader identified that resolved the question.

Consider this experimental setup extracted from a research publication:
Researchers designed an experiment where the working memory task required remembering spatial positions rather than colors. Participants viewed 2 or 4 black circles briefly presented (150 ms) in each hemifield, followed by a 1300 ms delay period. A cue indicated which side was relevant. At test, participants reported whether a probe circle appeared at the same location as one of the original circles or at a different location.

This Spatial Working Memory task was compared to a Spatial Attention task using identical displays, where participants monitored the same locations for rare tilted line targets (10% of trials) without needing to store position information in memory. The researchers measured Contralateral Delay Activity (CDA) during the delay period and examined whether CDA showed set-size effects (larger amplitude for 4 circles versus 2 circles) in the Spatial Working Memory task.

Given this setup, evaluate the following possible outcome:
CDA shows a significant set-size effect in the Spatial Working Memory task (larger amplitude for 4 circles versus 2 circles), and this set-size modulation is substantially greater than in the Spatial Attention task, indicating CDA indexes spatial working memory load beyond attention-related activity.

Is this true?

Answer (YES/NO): YES